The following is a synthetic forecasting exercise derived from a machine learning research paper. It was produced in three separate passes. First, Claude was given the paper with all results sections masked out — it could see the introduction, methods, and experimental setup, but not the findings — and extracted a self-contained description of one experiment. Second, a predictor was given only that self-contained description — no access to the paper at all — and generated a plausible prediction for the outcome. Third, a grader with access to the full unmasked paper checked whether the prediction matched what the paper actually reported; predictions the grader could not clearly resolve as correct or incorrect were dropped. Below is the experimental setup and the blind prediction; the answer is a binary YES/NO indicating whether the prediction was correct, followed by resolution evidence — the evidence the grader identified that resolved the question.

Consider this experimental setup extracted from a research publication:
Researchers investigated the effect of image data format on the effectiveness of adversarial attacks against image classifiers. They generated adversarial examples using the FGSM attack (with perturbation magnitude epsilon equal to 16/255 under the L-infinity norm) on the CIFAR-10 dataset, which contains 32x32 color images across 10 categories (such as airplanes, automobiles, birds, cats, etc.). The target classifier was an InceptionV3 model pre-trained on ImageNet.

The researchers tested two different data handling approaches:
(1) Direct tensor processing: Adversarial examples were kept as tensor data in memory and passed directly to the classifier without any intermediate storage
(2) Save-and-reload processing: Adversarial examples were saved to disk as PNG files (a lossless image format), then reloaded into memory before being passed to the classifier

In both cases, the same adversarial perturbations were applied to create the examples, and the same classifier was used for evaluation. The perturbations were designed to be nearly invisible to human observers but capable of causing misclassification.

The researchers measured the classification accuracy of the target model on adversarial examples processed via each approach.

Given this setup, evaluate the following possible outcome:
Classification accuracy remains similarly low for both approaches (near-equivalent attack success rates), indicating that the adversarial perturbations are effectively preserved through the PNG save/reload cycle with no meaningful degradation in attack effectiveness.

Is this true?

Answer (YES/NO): NO